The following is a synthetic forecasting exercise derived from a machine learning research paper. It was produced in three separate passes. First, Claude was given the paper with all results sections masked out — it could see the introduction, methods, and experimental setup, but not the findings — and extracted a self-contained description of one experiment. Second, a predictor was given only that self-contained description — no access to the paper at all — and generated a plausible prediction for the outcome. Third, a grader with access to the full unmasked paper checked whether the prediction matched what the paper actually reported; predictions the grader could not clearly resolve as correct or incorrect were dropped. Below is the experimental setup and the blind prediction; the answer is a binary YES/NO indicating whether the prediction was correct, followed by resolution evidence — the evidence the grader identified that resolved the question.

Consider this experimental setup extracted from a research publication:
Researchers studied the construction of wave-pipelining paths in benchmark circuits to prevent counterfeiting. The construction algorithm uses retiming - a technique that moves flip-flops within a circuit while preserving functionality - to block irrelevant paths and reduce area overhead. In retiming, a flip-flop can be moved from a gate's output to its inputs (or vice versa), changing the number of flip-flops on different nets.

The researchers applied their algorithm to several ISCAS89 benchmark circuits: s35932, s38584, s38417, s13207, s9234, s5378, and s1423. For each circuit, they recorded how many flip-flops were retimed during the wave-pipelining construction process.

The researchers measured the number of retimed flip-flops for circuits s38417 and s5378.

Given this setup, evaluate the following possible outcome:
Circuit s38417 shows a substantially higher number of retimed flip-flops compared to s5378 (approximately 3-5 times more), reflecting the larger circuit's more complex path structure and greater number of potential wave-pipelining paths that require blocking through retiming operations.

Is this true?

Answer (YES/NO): NO